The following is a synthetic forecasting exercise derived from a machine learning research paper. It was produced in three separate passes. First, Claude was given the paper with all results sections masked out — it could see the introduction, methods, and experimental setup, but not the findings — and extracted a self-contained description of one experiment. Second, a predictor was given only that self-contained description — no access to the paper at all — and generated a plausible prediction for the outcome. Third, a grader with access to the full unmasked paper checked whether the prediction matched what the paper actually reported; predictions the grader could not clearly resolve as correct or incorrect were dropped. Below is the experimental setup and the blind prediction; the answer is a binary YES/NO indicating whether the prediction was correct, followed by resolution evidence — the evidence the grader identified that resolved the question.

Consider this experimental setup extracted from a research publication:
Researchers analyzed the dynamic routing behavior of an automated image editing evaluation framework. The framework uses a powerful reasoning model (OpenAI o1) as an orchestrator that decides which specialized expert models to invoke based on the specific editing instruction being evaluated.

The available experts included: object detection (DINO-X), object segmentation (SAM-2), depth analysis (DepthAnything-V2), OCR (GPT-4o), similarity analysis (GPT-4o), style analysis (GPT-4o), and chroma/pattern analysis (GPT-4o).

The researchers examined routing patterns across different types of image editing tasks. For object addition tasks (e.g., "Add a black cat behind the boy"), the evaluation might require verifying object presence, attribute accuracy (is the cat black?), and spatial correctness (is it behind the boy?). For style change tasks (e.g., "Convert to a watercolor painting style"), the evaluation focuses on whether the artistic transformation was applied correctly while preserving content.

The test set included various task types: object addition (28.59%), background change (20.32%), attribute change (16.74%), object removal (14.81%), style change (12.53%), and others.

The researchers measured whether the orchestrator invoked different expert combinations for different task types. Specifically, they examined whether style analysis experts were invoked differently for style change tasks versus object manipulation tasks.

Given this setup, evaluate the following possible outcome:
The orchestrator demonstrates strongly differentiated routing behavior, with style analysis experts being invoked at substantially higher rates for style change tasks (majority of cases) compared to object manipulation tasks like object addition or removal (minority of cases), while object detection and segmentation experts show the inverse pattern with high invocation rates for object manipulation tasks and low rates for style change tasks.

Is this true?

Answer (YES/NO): NO